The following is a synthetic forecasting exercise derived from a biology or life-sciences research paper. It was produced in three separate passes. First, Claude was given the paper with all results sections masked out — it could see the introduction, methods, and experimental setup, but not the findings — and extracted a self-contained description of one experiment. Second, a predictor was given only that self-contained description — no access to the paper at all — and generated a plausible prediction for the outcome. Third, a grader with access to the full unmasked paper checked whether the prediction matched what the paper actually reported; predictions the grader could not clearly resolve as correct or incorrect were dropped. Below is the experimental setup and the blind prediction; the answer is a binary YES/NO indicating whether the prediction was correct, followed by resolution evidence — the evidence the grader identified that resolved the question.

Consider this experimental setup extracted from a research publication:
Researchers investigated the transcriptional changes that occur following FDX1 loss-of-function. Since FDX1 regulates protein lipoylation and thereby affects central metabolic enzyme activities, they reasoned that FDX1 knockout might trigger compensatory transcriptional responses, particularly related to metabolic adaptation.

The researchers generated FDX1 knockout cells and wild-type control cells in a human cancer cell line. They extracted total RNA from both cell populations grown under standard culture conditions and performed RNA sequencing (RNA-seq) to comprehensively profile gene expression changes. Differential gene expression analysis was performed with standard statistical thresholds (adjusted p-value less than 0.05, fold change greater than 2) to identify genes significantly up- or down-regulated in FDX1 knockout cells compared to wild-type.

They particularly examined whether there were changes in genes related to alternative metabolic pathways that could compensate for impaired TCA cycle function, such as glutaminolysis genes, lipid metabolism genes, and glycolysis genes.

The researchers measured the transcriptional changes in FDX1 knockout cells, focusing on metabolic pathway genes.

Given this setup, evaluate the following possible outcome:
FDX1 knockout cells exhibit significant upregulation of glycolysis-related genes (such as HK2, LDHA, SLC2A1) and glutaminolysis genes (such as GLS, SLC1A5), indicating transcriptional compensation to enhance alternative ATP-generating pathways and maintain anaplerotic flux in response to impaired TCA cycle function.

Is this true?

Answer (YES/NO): NO